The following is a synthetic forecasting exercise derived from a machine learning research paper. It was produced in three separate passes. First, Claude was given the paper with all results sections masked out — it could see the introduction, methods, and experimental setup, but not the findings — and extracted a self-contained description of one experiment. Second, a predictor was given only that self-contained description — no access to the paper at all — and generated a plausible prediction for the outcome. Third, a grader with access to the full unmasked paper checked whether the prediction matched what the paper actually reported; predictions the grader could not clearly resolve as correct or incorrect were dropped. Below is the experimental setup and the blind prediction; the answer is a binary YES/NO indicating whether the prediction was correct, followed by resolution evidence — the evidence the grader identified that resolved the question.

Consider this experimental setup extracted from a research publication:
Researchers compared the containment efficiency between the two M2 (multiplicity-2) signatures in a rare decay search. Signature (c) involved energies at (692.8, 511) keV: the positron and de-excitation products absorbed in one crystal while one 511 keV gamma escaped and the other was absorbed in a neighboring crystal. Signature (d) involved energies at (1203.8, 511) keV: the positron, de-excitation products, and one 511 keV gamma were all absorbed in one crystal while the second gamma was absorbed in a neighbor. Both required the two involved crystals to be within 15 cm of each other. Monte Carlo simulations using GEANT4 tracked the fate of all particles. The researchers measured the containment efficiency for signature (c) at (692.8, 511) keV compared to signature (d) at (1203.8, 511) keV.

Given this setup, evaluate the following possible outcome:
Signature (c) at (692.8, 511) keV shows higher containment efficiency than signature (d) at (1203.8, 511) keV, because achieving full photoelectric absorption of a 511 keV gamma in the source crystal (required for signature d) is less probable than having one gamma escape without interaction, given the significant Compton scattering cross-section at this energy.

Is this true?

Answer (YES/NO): NO